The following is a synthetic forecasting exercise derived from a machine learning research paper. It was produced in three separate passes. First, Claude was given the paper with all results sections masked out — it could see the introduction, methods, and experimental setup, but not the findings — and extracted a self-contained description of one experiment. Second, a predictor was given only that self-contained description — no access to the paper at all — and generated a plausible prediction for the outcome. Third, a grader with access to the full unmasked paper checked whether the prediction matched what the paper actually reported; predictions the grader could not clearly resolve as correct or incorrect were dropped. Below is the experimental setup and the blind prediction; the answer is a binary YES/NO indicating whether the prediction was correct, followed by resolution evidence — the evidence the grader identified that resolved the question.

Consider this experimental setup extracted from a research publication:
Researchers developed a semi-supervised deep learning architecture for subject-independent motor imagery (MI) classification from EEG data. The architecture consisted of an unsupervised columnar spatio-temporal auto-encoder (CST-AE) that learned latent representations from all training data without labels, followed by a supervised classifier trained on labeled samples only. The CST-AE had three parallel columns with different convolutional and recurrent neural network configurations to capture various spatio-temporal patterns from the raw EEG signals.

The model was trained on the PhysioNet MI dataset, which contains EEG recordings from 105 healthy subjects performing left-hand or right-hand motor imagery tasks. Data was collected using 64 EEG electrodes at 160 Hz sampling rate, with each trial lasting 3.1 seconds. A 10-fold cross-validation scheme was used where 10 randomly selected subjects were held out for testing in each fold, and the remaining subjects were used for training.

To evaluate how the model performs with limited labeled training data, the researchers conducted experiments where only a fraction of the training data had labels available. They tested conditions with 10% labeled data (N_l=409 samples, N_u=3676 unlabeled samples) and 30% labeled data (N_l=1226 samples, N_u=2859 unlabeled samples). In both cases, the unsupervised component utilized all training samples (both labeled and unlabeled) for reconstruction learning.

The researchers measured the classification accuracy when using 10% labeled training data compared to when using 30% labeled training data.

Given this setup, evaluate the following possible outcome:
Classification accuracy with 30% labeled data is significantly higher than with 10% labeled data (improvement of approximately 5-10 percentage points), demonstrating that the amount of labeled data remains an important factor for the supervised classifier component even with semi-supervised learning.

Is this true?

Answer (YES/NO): NO